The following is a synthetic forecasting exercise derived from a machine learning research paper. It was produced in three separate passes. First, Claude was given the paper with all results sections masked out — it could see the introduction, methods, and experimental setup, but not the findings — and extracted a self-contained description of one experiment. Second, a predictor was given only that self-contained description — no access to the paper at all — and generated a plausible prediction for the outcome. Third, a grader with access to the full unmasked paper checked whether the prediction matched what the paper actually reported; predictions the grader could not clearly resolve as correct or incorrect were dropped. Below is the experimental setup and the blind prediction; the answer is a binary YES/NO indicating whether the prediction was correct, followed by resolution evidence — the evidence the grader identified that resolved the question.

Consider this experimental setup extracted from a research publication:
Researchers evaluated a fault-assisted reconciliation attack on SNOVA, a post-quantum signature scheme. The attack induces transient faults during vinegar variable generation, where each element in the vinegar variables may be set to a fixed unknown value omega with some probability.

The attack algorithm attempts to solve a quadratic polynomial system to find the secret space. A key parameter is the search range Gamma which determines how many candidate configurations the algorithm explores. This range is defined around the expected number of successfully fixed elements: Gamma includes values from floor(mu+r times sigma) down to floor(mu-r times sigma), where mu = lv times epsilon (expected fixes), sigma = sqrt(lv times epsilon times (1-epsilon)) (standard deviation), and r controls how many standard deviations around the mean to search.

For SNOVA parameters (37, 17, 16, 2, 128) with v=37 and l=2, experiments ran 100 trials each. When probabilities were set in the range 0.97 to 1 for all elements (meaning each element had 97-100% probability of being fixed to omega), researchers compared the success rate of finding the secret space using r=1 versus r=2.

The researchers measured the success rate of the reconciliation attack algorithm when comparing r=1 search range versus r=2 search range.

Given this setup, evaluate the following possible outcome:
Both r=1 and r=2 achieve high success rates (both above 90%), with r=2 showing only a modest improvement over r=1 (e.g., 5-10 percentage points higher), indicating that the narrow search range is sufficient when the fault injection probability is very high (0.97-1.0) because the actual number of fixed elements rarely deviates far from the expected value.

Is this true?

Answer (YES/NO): NO